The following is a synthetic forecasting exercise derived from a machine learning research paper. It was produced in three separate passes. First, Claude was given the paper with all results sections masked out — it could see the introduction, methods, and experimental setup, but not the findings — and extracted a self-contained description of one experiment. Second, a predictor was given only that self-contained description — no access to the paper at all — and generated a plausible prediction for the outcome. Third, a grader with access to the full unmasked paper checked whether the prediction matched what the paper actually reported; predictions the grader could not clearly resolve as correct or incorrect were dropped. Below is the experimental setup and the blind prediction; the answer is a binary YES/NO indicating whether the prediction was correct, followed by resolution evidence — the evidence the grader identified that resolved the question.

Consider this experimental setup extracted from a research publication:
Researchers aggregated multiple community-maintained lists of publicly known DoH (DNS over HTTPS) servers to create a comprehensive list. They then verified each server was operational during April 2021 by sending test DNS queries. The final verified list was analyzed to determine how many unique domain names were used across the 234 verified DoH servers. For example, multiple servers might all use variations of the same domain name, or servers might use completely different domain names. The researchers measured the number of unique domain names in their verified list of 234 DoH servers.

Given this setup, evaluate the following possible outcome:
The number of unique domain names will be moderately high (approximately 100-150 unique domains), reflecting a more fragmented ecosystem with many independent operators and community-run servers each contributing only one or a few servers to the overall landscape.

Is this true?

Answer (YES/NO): YES